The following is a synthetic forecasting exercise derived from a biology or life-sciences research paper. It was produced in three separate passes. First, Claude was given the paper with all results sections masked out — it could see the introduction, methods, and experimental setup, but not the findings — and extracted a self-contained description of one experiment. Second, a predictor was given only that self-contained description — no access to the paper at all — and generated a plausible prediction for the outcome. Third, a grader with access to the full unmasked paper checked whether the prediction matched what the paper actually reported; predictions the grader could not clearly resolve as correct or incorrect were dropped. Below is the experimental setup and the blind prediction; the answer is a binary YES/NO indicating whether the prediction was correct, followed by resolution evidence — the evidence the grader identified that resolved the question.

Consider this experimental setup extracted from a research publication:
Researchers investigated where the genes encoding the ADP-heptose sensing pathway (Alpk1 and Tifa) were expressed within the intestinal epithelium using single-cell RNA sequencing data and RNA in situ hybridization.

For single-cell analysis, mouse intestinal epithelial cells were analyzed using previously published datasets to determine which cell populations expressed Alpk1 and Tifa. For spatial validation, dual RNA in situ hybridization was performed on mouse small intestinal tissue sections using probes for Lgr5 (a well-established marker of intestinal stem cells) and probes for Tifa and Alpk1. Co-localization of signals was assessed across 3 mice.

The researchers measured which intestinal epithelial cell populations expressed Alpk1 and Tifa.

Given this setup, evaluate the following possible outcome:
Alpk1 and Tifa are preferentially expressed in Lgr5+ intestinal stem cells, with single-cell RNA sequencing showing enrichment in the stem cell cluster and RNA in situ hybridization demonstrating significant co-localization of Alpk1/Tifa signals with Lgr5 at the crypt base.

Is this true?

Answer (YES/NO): YES